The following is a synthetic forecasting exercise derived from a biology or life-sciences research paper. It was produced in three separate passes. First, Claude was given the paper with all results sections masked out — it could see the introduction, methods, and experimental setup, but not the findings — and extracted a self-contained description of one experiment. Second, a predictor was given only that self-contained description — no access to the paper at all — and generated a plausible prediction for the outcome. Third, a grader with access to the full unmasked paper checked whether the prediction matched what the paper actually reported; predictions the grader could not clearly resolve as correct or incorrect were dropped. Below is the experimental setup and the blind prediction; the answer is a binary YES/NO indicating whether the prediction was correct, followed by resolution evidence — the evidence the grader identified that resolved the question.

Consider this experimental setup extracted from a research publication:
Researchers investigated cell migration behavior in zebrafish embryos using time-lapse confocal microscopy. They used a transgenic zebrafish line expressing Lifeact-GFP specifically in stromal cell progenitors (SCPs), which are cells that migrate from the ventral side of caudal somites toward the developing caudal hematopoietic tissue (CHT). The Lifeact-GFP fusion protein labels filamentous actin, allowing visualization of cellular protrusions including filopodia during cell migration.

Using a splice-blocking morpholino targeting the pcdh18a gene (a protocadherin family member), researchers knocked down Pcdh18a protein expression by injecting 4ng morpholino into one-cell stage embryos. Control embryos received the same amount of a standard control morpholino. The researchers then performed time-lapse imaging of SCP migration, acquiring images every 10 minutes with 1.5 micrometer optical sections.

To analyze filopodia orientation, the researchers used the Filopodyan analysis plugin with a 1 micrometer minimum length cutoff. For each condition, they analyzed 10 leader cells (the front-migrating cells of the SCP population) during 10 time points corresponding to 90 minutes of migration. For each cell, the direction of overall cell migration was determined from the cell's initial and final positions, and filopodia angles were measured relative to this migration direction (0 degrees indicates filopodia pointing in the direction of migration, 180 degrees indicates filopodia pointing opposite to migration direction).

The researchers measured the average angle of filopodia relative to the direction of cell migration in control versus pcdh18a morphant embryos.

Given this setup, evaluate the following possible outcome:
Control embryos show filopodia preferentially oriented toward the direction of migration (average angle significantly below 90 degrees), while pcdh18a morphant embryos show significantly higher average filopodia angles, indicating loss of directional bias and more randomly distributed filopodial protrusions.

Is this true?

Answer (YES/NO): NO